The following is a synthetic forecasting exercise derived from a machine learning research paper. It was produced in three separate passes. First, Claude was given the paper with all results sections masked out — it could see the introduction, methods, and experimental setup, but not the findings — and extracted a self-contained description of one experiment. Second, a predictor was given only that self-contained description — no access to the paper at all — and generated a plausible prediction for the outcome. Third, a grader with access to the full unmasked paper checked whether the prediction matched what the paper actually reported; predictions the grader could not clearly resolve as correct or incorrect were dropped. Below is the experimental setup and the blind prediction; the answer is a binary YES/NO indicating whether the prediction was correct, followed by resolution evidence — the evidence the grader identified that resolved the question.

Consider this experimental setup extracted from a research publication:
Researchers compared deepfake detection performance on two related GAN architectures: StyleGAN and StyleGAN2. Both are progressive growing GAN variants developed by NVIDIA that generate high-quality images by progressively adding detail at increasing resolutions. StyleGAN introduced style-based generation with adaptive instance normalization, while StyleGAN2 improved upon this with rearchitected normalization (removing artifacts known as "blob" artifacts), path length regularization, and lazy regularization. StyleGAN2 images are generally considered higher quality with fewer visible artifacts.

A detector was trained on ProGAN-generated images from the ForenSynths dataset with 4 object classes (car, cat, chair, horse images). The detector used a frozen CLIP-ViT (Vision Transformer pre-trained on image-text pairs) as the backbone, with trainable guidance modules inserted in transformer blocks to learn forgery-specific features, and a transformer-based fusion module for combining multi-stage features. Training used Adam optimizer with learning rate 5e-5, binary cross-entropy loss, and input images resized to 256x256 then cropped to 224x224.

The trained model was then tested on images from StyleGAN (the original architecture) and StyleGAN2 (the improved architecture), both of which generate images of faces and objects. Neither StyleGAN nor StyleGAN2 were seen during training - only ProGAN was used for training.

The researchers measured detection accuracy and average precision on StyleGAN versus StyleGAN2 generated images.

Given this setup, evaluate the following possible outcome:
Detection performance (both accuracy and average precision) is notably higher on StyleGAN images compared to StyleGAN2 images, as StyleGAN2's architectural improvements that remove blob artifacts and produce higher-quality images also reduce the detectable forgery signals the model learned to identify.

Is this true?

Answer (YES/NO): NO